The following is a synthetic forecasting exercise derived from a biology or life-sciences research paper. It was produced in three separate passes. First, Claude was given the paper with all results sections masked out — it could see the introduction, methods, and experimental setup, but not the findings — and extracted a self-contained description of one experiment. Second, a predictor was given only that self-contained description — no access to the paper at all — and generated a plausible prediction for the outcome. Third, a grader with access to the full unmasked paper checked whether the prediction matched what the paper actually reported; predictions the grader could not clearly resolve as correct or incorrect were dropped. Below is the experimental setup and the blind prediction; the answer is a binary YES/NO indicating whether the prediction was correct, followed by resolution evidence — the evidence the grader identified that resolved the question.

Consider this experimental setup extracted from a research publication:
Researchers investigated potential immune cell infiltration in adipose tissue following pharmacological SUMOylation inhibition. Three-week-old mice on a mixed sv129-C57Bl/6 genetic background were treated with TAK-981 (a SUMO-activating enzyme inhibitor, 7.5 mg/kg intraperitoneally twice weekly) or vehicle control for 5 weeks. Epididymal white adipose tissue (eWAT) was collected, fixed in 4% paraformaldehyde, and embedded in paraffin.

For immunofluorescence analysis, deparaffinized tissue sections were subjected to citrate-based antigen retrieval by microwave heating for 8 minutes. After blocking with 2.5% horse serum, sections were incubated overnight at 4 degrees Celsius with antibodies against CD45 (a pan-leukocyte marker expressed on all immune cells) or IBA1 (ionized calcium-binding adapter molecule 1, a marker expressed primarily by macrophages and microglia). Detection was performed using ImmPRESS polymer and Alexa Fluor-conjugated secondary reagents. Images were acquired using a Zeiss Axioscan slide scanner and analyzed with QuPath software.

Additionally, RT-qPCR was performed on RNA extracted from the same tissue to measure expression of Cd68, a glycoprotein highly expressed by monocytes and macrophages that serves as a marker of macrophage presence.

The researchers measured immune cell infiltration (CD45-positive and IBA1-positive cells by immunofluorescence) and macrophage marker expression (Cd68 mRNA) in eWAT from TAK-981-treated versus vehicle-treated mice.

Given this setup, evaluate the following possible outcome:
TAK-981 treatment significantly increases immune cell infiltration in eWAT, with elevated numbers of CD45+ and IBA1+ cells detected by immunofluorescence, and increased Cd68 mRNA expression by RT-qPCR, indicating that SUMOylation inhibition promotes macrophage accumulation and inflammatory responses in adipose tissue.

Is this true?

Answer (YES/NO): YES